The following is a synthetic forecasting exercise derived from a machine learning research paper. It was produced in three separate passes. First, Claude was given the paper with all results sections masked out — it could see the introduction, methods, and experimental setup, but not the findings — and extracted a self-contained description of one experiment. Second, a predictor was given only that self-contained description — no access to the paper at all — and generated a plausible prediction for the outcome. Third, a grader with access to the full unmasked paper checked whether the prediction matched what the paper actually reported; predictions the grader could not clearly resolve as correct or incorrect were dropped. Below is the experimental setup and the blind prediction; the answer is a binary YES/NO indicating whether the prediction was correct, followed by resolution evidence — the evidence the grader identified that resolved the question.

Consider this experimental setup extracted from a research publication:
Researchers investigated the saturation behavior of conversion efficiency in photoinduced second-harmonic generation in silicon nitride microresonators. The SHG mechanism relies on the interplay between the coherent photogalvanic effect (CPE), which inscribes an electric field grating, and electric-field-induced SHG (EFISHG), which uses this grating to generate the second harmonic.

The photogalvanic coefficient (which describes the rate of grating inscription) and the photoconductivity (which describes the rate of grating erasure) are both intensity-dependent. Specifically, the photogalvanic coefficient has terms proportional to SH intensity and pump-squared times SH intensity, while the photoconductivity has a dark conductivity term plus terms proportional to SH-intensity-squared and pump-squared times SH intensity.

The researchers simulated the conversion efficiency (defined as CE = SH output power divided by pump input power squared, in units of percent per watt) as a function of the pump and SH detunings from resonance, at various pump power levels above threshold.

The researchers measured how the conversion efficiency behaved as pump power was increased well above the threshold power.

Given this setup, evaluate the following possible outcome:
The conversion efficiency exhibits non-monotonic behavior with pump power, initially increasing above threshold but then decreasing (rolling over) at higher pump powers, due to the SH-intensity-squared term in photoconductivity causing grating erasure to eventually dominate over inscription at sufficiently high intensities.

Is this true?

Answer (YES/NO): NO